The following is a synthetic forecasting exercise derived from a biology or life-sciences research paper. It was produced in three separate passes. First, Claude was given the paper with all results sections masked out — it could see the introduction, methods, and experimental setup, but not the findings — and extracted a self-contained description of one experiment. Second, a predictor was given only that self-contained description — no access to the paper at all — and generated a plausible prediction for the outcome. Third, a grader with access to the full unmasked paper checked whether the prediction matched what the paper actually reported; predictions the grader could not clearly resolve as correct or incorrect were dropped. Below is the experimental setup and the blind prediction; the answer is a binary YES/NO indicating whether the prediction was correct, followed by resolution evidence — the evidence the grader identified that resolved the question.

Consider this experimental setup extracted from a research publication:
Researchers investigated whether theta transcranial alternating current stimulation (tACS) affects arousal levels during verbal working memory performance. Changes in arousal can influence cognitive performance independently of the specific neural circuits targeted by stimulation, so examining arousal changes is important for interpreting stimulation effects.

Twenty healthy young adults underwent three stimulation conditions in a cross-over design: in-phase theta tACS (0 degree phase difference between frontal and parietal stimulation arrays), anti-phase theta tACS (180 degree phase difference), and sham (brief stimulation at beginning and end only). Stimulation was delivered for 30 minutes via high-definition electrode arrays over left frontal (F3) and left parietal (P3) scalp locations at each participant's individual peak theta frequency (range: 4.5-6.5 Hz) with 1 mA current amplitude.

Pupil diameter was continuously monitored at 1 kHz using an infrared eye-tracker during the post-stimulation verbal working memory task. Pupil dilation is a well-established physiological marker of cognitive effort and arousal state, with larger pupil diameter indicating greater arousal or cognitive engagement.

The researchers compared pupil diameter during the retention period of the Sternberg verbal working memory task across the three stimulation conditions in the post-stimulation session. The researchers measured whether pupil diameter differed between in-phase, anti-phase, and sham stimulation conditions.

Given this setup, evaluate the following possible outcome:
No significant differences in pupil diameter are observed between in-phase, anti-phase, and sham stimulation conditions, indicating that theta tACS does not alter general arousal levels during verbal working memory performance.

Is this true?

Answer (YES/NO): YES